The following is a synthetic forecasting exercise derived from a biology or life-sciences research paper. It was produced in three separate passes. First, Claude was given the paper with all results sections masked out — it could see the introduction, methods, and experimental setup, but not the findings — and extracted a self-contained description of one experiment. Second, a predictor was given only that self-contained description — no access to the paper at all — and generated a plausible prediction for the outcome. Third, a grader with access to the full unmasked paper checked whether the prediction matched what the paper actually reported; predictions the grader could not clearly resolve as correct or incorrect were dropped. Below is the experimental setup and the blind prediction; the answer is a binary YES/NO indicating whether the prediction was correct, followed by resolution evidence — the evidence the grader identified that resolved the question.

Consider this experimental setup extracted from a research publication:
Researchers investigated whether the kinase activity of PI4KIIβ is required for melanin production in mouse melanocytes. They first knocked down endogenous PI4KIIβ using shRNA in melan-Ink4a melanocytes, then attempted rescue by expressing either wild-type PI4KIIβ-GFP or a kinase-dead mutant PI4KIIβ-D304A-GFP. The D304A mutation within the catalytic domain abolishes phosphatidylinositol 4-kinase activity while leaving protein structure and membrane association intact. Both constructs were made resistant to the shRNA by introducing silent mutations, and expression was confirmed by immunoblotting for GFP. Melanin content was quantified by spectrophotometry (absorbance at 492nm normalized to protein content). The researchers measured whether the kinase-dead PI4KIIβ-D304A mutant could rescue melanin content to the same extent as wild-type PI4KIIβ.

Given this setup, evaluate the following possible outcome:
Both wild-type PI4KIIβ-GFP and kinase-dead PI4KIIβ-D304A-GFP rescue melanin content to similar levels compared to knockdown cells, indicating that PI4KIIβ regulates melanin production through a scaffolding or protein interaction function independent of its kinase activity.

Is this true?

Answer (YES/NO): NO